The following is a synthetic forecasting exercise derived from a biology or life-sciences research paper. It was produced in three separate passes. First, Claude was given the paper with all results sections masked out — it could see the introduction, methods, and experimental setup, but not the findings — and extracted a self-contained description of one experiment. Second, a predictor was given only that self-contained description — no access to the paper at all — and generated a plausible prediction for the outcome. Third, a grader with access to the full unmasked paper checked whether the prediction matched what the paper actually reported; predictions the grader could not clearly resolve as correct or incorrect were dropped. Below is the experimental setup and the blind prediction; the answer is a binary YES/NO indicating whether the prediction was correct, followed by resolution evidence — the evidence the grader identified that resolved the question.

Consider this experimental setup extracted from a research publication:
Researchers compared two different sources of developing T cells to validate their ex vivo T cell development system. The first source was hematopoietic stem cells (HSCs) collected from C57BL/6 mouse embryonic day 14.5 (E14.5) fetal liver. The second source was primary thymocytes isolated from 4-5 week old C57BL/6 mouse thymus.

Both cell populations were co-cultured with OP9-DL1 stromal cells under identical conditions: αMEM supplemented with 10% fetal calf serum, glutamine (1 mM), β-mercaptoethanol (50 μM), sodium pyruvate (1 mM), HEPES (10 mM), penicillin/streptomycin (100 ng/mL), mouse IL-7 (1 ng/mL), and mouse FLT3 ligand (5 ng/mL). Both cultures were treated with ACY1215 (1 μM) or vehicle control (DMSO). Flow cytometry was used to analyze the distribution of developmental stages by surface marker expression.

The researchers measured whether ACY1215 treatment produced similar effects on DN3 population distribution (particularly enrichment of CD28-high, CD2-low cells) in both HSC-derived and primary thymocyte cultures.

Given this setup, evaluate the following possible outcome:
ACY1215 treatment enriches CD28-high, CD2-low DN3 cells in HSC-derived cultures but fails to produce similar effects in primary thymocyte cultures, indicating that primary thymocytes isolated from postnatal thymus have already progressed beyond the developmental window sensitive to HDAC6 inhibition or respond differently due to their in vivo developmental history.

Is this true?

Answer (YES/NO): NO